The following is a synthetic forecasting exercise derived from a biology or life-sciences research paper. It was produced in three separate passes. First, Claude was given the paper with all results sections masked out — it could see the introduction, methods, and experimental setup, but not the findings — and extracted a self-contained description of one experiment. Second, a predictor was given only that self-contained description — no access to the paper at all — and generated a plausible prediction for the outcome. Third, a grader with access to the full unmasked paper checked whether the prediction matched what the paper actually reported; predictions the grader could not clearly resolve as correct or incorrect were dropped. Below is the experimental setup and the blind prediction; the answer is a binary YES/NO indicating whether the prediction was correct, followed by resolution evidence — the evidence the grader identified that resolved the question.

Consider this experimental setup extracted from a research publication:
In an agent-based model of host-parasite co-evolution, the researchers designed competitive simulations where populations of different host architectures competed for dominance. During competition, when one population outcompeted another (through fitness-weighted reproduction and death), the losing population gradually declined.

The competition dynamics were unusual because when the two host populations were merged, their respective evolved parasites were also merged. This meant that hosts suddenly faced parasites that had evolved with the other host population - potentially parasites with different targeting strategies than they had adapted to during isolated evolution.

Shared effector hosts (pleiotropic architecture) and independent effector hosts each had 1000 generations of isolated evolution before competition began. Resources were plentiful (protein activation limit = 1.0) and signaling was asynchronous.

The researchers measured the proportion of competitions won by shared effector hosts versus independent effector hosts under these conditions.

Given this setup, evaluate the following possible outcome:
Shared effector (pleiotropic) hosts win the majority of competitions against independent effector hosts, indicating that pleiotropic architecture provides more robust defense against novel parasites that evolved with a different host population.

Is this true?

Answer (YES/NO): NO